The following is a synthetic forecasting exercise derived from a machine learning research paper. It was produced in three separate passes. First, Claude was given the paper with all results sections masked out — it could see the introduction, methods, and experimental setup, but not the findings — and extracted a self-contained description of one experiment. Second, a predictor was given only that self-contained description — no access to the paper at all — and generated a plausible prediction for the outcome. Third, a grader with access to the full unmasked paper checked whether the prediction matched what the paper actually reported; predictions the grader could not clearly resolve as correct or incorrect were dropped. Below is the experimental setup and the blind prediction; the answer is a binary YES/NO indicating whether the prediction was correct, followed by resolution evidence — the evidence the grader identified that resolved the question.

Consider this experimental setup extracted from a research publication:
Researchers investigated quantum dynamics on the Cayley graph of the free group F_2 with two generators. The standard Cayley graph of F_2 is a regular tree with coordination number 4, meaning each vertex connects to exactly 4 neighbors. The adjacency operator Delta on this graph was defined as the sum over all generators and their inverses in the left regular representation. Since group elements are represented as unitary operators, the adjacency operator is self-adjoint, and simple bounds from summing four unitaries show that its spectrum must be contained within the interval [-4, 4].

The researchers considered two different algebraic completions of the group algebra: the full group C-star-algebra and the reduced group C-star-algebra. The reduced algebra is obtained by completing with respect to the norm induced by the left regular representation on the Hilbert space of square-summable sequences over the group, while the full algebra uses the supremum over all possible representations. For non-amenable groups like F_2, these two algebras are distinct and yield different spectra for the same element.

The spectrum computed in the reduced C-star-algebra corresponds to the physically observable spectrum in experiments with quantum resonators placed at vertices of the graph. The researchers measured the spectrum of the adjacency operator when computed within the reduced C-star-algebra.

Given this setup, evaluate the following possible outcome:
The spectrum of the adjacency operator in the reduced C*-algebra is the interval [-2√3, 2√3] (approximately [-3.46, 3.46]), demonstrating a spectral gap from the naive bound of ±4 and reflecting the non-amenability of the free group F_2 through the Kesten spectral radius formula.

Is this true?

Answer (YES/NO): YES